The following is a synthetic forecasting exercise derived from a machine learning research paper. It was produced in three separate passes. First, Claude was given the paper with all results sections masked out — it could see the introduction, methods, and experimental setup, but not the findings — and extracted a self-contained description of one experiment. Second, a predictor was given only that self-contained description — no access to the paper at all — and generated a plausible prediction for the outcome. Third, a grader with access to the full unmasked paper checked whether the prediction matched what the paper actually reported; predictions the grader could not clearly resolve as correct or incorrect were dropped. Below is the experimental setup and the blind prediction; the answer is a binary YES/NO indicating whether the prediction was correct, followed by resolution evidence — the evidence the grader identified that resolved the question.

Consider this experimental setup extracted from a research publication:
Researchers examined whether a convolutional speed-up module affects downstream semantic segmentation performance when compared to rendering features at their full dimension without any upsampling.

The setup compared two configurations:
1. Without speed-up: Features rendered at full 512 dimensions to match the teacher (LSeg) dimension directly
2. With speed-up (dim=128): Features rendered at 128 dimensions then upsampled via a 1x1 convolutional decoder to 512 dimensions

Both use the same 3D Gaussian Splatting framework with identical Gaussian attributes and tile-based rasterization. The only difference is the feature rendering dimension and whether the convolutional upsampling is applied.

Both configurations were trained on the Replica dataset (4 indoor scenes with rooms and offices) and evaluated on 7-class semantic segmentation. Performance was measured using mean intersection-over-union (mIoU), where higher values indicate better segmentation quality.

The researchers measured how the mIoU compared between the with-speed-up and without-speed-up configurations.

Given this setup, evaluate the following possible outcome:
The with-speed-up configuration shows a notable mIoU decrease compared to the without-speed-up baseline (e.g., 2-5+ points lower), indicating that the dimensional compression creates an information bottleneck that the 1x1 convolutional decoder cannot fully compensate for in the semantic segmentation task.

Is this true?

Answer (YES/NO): NO